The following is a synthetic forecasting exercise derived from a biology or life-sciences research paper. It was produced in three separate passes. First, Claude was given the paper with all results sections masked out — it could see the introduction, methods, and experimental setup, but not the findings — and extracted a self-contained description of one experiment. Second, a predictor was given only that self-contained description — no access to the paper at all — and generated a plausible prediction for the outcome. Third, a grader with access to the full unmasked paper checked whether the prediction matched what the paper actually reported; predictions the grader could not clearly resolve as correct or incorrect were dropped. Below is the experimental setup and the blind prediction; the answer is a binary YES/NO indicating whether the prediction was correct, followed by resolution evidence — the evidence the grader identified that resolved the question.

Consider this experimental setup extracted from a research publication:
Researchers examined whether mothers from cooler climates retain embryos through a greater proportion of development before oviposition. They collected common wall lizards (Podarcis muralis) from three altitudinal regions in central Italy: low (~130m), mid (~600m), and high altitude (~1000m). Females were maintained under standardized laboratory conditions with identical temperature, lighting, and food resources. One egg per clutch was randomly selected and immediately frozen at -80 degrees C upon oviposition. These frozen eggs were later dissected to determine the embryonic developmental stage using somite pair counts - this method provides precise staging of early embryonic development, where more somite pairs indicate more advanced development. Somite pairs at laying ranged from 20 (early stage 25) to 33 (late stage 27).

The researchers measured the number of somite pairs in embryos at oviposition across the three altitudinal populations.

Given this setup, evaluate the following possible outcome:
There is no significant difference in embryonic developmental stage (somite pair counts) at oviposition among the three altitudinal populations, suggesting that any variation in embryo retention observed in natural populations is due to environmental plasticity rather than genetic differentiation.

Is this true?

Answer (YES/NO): NO